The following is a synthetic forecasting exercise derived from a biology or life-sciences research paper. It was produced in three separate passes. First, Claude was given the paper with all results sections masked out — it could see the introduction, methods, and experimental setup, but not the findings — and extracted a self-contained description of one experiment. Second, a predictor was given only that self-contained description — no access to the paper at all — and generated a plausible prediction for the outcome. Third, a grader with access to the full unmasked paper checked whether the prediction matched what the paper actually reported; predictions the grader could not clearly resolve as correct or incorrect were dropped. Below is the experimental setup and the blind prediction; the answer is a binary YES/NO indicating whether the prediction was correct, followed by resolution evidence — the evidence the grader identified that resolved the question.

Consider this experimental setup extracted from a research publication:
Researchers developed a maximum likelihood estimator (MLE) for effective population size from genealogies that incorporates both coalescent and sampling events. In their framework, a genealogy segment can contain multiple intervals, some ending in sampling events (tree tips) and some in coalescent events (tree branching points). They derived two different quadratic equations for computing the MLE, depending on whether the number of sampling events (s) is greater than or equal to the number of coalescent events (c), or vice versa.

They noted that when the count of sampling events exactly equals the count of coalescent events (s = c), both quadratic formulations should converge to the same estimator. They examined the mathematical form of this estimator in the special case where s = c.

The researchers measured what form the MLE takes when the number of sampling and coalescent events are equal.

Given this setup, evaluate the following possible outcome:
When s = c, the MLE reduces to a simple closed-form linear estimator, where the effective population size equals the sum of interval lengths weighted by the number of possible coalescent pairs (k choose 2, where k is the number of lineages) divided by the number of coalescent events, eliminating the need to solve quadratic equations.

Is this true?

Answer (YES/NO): NO